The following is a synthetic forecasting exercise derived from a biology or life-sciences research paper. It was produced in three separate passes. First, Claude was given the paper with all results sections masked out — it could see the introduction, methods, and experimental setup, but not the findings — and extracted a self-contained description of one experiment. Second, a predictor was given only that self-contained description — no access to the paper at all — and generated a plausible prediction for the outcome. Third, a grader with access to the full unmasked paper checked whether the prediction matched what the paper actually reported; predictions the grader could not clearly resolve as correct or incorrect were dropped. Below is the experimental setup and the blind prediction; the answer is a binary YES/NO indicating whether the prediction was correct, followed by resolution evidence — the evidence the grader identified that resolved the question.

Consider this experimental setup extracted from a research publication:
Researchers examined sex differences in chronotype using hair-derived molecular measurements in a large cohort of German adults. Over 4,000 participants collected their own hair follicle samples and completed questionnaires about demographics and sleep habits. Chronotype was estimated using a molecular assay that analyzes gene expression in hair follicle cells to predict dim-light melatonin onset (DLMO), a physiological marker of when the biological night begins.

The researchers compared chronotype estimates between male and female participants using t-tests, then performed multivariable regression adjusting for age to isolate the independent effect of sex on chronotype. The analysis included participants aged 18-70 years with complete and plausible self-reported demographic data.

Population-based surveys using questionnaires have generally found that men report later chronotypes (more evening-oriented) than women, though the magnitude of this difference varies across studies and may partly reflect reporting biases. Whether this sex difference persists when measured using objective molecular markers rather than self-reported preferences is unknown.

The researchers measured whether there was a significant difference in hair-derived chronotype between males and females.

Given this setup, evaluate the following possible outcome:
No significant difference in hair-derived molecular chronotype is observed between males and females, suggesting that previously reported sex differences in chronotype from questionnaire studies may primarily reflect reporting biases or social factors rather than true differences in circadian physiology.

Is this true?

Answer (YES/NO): NO